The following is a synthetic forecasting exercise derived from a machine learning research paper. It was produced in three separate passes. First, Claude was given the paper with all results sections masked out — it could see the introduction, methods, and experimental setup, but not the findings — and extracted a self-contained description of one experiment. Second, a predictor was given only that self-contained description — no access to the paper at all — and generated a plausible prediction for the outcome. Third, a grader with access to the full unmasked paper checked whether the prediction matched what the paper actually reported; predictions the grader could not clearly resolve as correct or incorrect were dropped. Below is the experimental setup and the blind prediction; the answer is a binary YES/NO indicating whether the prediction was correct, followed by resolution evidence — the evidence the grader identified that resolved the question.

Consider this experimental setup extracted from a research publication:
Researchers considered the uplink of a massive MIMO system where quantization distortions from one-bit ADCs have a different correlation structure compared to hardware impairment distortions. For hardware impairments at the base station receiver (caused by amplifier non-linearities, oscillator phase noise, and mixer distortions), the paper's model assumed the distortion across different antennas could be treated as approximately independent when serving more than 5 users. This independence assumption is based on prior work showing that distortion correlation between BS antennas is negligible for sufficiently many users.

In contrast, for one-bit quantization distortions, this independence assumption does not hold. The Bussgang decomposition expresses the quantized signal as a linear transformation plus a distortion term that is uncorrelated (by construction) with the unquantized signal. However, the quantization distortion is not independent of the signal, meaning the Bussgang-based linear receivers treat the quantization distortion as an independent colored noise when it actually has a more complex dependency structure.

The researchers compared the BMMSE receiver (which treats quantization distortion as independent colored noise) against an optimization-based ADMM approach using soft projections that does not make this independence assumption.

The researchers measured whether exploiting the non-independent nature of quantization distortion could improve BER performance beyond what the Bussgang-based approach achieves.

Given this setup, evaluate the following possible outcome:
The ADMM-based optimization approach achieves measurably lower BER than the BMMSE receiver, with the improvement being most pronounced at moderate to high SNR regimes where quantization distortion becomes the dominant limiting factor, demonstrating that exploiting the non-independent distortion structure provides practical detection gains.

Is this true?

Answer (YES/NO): YES